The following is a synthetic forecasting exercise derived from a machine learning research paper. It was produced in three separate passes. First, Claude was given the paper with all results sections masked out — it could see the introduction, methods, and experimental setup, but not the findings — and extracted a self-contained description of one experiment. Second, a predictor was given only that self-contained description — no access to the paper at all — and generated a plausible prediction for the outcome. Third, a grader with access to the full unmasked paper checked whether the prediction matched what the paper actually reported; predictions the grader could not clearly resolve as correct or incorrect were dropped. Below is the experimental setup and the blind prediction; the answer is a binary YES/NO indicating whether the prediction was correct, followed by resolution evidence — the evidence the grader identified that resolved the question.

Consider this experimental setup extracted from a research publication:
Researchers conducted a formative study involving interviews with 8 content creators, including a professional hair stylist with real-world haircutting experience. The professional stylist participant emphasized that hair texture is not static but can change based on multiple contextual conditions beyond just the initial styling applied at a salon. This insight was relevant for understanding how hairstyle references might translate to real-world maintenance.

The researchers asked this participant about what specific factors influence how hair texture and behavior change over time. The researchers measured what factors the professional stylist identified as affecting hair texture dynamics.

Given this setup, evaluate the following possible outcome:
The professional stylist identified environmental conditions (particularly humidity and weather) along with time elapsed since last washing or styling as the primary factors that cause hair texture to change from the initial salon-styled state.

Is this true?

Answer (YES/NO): NO